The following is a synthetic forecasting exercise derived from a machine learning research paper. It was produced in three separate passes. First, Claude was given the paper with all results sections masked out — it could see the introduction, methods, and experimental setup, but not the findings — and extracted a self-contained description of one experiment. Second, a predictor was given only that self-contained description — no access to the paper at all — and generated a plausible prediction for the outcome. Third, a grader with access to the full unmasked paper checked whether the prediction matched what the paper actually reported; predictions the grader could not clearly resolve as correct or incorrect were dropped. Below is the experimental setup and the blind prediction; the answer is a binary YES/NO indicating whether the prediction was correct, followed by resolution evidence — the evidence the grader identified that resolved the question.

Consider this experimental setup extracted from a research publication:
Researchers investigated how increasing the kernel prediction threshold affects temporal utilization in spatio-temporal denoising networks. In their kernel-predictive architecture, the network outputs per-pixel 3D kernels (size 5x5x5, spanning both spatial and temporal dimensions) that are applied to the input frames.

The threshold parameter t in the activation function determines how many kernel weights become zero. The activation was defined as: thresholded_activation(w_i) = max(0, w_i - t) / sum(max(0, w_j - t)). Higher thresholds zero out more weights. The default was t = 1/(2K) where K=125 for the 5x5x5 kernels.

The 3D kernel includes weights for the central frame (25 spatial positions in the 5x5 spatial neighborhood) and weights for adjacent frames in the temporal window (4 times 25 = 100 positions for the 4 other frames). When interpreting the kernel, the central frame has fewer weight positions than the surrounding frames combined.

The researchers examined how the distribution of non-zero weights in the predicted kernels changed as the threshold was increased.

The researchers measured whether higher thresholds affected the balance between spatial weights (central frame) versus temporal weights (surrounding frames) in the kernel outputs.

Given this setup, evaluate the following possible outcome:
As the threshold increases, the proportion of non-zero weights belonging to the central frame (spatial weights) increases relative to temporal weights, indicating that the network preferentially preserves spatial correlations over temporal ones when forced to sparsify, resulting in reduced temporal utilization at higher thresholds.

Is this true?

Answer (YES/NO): YES